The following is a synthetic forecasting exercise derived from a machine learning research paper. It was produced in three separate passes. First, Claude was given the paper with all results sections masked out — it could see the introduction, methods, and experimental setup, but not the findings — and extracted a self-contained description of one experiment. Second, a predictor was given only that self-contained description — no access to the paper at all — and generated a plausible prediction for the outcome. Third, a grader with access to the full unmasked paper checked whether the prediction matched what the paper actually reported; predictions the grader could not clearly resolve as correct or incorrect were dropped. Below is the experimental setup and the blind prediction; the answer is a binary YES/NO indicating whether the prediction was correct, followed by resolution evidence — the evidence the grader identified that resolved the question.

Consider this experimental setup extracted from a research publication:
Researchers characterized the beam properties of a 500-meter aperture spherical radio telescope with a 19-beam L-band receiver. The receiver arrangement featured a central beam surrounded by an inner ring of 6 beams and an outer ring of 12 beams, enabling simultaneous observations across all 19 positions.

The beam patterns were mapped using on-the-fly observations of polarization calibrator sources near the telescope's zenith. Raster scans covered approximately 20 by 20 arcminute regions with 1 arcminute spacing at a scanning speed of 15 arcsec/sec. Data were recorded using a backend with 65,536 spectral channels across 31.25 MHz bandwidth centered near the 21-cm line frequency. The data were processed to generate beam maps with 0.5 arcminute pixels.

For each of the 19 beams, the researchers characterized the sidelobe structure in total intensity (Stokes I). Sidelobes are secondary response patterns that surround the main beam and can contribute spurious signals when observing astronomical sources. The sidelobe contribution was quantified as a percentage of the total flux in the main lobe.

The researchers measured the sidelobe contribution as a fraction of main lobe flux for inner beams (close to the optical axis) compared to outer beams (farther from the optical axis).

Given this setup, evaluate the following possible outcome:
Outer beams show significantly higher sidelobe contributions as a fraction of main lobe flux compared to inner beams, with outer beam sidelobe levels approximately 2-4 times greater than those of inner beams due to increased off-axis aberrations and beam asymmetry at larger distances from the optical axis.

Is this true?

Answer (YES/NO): YES